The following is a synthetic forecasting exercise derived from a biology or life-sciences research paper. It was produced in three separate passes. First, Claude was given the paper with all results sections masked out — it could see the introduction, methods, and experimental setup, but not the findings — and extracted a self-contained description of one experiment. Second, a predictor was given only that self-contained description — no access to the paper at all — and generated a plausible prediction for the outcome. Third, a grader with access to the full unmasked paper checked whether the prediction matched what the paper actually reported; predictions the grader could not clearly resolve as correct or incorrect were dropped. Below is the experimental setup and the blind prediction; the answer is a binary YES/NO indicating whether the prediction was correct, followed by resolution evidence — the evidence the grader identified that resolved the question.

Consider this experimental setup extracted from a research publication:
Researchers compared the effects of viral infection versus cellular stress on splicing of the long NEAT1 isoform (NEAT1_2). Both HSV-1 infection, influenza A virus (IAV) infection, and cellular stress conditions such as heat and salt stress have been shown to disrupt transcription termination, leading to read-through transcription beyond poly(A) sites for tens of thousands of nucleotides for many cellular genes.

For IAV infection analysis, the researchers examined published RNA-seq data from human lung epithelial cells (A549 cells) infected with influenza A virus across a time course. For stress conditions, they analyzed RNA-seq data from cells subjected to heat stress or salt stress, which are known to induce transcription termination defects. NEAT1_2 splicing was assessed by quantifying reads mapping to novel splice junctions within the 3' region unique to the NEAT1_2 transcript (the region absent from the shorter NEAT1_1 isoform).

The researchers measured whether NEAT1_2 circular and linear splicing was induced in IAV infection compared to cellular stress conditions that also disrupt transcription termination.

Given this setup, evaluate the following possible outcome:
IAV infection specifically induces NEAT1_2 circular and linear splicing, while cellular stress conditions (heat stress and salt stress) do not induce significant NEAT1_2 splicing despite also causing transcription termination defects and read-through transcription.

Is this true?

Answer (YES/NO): YES